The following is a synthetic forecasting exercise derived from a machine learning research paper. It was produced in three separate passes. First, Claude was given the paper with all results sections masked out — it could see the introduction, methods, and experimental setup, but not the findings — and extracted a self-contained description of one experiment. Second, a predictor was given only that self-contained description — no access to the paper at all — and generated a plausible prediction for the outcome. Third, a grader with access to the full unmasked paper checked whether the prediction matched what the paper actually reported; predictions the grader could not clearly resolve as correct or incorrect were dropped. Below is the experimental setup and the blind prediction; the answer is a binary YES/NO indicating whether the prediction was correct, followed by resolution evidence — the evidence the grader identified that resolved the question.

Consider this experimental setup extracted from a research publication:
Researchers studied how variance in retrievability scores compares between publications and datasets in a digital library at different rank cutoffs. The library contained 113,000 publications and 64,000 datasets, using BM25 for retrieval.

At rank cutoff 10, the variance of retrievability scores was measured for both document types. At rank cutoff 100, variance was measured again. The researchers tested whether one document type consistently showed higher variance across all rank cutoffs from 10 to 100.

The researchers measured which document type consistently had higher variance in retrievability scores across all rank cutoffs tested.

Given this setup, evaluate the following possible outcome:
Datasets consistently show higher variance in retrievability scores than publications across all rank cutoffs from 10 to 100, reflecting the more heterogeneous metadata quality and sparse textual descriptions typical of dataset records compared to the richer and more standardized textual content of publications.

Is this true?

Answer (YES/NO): YES